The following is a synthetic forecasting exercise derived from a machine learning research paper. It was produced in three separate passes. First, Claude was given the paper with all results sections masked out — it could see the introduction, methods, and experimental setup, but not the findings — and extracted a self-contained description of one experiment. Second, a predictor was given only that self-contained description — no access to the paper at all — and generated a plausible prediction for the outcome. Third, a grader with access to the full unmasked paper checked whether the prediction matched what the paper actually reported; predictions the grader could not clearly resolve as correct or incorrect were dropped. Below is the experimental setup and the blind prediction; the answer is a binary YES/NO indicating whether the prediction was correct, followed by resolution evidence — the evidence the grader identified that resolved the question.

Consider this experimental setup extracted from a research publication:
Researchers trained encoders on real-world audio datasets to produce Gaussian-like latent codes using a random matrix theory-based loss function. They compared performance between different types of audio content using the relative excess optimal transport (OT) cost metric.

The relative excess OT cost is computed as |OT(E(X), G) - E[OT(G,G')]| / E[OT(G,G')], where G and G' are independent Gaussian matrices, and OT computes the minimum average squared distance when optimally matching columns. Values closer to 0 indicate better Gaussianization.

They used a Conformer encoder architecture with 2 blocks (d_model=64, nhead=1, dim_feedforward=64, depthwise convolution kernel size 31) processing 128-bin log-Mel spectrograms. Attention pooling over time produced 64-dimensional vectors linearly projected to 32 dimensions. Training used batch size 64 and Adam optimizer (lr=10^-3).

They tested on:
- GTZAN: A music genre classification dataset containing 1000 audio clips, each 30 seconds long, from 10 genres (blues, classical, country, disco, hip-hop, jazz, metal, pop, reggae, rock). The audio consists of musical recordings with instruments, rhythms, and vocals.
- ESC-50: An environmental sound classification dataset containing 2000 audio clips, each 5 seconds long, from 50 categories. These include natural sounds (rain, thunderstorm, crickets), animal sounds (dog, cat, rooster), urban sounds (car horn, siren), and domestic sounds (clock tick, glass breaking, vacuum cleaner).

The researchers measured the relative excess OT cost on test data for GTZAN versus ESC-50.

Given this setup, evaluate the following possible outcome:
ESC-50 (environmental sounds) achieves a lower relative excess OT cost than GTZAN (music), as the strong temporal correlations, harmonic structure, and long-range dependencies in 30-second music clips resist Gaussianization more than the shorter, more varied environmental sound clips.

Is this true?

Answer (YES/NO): NO